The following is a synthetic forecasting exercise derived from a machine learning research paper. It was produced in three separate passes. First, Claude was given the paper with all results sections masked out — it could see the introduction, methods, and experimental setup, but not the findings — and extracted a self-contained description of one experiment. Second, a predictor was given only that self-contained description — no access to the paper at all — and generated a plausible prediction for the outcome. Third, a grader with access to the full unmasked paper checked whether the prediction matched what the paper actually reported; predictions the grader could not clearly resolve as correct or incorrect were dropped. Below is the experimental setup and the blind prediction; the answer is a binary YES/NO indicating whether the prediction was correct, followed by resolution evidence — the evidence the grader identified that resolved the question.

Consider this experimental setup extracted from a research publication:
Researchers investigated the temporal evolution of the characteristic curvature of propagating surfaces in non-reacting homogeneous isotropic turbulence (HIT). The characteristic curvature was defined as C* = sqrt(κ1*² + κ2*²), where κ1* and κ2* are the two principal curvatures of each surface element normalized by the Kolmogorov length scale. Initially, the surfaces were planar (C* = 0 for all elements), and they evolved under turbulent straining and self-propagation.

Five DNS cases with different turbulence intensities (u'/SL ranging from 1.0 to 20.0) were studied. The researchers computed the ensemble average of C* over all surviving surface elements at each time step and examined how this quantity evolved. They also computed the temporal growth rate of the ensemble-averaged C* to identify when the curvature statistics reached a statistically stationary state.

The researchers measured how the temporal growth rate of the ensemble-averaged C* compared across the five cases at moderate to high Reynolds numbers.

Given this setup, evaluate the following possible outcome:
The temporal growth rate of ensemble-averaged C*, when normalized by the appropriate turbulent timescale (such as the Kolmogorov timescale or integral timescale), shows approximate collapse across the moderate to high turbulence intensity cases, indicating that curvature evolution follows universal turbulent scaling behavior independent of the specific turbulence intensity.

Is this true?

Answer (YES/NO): YES